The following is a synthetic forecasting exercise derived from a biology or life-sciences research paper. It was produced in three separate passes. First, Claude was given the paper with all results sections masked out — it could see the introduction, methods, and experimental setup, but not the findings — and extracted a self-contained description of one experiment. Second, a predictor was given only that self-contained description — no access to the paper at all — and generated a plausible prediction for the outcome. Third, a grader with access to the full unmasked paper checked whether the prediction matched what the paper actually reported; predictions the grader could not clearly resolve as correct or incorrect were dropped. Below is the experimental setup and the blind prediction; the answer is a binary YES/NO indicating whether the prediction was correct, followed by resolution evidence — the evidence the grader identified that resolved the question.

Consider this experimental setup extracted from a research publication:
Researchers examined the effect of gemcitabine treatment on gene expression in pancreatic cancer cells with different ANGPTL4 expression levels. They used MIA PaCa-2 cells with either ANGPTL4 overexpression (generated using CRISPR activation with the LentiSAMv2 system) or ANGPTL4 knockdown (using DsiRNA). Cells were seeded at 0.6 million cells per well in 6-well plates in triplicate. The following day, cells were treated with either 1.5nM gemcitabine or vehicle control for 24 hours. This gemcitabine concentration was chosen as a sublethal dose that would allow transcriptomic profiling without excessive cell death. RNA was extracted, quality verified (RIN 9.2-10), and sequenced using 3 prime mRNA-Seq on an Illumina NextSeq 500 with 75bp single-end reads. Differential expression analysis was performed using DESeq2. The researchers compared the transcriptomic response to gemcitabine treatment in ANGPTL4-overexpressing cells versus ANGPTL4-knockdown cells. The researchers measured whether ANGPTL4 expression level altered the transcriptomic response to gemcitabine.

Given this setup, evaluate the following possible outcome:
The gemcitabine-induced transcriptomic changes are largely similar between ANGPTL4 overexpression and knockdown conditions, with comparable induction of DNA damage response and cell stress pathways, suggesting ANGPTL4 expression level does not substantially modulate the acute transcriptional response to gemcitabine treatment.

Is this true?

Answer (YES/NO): NO